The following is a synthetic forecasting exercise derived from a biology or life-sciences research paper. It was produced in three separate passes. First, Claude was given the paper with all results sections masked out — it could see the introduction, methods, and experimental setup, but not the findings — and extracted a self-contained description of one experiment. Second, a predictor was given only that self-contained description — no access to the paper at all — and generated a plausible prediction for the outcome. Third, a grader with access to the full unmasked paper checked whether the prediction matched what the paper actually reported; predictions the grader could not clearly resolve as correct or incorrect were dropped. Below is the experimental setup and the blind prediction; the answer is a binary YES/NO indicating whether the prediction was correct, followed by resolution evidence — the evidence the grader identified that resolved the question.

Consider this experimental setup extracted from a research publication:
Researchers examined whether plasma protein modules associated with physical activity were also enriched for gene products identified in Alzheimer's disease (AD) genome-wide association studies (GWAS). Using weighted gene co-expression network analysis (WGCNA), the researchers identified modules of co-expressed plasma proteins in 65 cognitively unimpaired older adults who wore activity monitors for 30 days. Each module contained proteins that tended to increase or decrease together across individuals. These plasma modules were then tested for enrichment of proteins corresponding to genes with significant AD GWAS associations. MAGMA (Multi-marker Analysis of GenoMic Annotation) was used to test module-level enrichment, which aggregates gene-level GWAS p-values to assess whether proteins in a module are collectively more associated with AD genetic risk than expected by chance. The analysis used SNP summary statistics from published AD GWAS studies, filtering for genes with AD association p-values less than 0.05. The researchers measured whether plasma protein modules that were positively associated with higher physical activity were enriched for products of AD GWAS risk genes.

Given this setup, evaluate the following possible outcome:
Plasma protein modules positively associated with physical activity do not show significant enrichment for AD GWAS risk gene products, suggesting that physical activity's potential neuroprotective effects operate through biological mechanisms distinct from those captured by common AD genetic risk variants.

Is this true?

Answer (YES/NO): NO